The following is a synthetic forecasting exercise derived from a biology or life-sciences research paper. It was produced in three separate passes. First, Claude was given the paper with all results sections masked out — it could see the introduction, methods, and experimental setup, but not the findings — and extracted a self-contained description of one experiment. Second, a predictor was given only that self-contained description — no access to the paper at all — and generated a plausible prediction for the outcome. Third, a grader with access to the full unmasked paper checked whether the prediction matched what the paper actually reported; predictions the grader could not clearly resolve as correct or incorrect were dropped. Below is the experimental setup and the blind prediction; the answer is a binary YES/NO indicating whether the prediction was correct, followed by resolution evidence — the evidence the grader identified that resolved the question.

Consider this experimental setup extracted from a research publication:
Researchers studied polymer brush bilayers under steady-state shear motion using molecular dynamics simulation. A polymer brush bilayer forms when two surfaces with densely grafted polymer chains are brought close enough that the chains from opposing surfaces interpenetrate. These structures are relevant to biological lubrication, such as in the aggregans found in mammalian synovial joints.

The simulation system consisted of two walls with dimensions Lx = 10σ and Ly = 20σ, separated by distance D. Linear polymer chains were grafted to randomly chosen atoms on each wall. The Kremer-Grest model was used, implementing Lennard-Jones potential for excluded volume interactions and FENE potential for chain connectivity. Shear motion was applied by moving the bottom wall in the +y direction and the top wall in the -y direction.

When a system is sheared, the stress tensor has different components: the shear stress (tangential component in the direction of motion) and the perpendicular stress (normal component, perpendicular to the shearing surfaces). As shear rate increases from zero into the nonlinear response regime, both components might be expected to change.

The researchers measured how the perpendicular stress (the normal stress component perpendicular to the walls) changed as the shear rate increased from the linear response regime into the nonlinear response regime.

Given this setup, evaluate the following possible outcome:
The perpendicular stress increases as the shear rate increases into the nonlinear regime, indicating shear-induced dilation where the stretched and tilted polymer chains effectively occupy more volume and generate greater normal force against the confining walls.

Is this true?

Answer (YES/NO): NO